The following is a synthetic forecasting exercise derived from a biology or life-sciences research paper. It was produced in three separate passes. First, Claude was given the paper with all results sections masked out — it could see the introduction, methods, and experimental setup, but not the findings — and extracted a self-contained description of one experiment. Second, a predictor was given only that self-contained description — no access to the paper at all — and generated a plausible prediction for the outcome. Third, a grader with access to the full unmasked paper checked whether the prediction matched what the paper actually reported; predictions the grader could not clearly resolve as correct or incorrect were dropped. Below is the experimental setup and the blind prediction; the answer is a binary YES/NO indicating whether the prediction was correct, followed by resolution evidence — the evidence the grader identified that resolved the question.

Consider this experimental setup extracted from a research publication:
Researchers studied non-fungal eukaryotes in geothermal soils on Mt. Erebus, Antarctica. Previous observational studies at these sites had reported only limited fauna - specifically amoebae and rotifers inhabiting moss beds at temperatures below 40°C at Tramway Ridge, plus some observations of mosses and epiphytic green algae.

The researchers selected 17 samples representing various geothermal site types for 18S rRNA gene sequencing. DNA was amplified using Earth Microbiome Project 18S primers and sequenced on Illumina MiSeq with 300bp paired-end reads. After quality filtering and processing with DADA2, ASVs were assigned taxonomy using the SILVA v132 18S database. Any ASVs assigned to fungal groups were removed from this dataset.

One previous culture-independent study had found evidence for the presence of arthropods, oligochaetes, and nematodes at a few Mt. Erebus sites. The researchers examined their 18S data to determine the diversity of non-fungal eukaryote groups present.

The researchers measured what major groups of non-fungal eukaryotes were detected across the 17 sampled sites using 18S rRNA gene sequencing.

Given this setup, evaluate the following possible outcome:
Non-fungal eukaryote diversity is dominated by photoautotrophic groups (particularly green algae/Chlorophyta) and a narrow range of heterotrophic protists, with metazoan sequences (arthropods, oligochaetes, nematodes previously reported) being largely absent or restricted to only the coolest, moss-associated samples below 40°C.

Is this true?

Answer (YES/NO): NO